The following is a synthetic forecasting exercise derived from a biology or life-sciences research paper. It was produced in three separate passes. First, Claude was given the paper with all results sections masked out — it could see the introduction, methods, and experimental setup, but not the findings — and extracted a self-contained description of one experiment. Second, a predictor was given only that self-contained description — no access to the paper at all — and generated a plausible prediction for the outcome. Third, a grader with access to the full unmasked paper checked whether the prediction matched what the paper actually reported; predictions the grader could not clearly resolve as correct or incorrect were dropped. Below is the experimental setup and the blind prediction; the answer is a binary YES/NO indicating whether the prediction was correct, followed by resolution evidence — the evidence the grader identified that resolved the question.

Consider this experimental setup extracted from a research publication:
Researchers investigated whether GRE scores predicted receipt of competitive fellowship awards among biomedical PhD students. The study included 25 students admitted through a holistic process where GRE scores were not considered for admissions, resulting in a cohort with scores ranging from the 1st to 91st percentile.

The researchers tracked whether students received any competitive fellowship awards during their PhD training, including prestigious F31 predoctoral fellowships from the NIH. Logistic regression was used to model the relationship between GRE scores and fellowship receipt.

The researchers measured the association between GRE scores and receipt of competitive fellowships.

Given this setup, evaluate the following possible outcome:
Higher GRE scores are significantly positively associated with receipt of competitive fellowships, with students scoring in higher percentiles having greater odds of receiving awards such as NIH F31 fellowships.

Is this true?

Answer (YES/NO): NO